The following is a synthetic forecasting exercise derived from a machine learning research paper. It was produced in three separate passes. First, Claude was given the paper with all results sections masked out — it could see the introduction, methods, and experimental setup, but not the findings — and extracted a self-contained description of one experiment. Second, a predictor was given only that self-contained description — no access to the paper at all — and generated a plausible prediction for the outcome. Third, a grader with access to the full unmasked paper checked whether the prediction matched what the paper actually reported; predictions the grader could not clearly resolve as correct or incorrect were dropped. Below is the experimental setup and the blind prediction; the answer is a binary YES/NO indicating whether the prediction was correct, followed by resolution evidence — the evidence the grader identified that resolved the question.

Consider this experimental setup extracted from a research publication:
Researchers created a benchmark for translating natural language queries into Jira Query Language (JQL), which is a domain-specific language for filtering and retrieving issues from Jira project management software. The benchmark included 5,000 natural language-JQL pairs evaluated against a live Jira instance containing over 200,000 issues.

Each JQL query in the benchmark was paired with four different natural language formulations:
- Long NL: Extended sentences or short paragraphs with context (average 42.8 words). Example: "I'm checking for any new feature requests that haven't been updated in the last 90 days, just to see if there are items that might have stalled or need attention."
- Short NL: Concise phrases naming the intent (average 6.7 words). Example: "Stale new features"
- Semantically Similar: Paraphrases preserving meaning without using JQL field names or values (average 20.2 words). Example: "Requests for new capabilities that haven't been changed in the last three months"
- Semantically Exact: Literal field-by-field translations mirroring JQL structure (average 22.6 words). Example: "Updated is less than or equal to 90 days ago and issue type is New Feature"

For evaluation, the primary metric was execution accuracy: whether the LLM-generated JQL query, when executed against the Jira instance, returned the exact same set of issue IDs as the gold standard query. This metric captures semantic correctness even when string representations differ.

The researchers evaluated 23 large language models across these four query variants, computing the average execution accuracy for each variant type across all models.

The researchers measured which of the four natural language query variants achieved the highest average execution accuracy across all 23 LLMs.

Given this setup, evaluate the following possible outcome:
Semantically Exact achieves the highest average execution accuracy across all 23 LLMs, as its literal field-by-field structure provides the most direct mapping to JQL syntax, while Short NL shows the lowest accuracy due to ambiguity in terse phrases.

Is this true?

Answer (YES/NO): NO